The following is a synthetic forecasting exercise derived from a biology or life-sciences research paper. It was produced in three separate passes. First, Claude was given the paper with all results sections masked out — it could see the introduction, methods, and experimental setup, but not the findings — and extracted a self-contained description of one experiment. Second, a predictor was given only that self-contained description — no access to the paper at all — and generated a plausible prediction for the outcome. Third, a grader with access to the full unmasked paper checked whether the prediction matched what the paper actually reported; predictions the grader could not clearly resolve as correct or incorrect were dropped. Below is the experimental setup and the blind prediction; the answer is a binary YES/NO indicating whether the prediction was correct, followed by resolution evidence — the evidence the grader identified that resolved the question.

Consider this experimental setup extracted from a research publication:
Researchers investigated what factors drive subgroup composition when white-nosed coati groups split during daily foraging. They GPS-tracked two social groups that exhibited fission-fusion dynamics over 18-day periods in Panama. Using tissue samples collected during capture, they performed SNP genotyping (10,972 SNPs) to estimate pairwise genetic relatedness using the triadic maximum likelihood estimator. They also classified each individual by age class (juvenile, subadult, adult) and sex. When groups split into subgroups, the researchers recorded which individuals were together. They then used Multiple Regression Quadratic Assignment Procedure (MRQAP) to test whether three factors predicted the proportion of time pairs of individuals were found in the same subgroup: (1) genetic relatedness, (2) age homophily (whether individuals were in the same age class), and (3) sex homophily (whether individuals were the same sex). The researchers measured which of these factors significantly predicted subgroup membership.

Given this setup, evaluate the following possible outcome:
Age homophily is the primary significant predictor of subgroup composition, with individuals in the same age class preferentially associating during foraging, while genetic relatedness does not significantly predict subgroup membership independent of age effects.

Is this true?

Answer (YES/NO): NO